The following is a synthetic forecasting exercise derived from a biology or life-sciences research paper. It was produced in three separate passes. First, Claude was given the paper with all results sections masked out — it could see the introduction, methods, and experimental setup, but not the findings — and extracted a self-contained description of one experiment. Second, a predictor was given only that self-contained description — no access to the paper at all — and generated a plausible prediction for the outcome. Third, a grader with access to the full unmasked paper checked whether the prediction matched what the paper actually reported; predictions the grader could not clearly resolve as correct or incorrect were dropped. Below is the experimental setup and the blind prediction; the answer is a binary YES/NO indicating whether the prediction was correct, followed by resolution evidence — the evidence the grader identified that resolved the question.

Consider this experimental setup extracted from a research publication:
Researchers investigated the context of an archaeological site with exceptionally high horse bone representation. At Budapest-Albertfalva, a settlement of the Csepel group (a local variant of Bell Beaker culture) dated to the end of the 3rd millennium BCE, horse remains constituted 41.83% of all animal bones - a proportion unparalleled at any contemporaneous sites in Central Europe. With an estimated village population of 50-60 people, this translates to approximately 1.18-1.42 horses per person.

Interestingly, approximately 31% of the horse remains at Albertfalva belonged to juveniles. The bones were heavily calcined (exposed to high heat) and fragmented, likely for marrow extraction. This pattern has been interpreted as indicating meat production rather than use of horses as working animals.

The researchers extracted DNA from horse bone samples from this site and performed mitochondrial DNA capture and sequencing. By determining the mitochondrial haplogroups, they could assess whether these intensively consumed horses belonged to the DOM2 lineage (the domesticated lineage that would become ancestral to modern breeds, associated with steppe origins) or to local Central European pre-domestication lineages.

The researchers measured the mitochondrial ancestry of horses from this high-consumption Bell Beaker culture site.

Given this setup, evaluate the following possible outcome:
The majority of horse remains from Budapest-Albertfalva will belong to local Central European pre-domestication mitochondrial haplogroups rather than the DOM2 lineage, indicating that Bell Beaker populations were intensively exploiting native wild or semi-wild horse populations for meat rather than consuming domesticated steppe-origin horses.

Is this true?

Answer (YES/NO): NO